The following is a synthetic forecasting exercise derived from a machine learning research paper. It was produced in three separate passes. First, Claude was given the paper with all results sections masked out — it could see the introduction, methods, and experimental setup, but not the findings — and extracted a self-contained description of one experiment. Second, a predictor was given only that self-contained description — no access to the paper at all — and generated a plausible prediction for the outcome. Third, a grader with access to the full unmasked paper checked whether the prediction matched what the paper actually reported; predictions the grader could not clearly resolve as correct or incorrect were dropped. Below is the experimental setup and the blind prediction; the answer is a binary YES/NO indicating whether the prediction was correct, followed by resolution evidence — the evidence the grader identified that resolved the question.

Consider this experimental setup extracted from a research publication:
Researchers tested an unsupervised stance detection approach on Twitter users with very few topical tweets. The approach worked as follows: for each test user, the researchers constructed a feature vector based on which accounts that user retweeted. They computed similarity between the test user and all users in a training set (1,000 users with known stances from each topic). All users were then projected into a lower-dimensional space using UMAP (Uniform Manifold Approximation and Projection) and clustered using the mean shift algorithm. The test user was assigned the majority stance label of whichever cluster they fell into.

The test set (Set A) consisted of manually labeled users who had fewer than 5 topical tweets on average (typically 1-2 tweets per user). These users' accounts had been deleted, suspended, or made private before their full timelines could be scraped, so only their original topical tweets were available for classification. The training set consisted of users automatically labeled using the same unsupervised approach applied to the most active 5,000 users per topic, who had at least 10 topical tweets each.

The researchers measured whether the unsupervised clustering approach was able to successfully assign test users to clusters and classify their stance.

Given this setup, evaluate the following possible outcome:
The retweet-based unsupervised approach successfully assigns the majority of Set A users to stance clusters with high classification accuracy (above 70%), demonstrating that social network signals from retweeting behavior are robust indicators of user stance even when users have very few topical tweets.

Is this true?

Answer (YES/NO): NO